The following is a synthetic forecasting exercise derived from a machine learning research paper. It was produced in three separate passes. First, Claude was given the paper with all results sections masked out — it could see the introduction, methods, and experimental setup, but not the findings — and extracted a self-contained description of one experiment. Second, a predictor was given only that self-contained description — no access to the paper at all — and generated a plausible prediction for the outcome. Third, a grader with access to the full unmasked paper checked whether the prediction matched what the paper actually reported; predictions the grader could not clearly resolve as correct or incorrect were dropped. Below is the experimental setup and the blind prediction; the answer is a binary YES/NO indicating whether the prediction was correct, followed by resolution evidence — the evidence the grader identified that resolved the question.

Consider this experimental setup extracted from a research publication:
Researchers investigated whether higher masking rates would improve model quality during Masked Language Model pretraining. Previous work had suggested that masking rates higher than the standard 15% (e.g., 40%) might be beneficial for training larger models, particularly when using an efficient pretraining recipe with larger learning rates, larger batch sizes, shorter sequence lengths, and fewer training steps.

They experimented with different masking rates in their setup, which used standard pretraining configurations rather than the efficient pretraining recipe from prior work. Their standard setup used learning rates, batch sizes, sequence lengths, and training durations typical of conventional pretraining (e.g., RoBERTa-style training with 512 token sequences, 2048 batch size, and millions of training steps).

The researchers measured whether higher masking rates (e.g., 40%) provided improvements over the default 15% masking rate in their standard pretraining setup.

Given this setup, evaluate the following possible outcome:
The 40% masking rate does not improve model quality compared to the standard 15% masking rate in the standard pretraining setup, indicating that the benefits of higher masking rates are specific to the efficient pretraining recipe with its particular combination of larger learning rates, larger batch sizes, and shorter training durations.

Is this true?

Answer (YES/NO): YES